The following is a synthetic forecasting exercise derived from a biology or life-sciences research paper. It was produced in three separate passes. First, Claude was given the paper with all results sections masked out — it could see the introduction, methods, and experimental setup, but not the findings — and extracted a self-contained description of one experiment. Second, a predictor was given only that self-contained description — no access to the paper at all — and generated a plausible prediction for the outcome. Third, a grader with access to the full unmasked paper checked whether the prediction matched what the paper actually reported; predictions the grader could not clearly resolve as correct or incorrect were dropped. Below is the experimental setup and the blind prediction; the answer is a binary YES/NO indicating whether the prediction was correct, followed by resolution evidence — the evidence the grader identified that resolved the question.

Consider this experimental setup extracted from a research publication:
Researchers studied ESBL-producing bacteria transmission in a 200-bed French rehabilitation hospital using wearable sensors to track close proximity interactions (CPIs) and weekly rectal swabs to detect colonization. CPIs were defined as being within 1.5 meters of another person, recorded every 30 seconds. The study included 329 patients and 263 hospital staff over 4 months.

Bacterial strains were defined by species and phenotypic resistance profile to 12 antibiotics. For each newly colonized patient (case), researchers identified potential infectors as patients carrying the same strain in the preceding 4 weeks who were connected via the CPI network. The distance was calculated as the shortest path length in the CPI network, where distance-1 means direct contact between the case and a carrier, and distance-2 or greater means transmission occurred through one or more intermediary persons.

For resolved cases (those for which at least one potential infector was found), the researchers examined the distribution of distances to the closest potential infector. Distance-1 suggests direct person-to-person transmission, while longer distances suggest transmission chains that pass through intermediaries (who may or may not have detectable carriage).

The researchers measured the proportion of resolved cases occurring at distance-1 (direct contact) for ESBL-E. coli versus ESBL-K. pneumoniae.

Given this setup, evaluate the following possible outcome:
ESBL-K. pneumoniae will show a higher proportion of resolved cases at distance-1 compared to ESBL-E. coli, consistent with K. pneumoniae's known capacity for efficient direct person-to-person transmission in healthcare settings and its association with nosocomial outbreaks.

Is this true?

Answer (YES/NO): YES